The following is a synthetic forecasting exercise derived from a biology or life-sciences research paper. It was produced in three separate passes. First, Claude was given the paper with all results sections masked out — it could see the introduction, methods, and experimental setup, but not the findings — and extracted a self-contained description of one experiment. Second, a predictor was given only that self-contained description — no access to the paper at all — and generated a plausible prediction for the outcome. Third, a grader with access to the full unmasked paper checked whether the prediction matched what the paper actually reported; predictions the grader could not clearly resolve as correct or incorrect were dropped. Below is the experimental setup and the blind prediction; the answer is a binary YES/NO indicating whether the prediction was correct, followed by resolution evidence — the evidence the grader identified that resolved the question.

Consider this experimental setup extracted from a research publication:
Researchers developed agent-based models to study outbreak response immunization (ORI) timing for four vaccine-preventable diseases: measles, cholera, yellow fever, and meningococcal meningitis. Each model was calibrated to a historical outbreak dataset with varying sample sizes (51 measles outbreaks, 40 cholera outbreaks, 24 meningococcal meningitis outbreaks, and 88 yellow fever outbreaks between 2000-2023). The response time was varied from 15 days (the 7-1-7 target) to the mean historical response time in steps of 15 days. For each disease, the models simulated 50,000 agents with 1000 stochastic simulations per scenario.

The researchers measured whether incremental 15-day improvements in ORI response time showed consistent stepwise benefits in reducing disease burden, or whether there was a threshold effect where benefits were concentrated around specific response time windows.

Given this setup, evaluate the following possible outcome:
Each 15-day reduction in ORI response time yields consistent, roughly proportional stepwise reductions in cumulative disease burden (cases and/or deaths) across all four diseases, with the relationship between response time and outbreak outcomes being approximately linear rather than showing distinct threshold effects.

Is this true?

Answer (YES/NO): NO